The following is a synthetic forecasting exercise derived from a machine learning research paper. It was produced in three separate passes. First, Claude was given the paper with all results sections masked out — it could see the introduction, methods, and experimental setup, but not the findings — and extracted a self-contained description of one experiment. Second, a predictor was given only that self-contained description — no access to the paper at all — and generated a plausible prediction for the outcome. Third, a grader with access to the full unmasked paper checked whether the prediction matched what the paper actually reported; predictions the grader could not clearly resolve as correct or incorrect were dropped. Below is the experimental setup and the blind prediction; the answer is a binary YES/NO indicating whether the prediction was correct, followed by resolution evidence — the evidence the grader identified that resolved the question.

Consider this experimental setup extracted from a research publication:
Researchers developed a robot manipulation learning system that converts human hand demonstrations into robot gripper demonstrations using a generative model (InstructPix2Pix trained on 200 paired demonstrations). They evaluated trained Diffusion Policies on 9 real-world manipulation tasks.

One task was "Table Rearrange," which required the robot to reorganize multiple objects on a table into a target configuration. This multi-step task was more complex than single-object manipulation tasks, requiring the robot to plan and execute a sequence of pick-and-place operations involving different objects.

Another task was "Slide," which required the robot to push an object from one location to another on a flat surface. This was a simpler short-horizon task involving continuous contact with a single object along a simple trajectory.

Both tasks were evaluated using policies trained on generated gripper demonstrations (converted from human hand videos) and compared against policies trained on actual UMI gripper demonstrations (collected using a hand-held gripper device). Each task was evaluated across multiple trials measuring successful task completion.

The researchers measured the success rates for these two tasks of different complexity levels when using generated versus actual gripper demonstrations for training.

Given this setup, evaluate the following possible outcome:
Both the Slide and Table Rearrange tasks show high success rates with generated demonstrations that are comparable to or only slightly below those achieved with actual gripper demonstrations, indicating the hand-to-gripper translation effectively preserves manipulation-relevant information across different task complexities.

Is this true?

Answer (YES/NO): YES